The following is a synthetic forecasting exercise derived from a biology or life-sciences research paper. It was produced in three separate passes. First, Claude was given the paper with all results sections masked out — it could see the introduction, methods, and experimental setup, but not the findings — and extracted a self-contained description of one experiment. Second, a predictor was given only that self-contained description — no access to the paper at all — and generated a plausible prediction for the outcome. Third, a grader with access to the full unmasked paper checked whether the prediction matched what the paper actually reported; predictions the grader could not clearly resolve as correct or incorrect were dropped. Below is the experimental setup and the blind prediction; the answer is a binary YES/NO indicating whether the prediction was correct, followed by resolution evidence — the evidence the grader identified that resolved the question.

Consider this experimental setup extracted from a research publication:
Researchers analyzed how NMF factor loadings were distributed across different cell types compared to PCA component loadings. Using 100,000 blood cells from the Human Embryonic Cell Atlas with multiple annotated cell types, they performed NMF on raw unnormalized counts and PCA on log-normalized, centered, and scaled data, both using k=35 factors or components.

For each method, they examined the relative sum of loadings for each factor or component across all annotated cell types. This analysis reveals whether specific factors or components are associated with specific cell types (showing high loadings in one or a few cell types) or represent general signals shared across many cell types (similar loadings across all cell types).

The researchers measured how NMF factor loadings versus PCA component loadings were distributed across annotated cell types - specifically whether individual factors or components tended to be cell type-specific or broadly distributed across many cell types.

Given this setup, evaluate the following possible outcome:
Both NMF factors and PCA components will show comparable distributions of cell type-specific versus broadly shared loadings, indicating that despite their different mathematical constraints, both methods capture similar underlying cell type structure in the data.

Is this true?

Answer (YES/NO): NO